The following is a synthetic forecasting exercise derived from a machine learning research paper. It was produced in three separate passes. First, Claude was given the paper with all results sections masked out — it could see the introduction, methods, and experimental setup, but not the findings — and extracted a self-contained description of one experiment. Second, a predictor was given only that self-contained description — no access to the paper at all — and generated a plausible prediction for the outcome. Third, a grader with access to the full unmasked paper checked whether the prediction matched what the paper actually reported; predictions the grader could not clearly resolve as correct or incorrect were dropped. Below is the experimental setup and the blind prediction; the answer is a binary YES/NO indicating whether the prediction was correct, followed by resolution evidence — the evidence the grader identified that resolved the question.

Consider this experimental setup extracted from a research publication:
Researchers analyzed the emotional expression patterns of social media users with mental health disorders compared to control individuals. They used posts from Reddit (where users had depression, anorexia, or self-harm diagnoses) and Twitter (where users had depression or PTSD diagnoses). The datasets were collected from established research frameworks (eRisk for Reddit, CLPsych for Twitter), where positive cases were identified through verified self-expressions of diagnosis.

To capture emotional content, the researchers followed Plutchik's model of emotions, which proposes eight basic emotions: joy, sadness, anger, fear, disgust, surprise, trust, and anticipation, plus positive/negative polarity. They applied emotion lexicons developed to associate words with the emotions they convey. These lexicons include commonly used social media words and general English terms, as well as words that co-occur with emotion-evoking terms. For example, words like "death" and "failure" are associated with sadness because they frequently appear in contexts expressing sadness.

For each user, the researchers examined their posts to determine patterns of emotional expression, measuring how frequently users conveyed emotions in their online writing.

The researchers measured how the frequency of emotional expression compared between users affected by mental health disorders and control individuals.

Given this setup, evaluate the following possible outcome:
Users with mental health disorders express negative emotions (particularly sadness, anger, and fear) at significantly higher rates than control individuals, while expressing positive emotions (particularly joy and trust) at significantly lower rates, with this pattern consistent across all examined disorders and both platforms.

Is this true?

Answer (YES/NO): NO